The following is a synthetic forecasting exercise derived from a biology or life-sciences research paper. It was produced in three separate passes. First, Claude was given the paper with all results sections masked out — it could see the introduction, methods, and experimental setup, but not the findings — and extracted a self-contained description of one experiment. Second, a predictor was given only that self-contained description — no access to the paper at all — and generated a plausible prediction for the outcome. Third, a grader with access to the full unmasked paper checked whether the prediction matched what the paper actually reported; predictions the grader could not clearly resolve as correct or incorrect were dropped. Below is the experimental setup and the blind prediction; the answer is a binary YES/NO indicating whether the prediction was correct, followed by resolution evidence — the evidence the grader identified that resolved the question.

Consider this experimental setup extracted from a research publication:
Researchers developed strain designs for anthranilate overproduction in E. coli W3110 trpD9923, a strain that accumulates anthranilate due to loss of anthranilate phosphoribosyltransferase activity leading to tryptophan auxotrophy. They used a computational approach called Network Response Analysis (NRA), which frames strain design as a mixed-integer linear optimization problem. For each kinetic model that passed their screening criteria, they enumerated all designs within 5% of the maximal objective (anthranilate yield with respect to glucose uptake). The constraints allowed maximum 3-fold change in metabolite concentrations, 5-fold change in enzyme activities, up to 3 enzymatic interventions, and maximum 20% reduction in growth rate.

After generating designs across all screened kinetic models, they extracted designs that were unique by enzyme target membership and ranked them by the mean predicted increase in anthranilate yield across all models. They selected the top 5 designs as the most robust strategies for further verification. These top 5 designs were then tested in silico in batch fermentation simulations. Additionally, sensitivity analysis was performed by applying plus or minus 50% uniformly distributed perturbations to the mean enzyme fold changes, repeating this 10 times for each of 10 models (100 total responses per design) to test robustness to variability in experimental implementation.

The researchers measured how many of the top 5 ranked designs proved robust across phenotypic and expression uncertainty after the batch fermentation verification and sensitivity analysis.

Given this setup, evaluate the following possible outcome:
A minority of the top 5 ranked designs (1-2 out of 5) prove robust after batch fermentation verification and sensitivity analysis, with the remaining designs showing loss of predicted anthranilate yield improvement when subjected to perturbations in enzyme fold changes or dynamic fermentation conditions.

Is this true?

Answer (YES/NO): NO